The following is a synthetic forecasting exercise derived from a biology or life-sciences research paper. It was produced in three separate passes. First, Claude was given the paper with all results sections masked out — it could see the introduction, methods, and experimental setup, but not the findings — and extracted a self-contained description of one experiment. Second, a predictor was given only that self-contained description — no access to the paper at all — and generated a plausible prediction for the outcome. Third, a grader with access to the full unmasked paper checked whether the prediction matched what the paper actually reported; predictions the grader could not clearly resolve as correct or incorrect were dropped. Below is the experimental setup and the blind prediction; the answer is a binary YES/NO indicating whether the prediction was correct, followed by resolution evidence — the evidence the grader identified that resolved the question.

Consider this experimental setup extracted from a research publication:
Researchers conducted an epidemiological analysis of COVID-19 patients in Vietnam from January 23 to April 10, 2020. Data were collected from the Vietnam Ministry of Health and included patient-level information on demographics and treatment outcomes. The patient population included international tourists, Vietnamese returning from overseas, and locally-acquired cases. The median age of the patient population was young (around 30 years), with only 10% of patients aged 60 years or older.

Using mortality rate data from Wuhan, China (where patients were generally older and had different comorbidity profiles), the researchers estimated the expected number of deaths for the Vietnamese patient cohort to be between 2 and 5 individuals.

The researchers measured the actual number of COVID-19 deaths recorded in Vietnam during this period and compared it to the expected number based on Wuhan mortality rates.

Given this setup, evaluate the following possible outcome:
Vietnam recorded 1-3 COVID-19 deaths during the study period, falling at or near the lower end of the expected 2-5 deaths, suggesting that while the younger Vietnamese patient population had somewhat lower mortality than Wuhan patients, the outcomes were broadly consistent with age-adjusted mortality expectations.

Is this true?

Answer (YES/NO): NO